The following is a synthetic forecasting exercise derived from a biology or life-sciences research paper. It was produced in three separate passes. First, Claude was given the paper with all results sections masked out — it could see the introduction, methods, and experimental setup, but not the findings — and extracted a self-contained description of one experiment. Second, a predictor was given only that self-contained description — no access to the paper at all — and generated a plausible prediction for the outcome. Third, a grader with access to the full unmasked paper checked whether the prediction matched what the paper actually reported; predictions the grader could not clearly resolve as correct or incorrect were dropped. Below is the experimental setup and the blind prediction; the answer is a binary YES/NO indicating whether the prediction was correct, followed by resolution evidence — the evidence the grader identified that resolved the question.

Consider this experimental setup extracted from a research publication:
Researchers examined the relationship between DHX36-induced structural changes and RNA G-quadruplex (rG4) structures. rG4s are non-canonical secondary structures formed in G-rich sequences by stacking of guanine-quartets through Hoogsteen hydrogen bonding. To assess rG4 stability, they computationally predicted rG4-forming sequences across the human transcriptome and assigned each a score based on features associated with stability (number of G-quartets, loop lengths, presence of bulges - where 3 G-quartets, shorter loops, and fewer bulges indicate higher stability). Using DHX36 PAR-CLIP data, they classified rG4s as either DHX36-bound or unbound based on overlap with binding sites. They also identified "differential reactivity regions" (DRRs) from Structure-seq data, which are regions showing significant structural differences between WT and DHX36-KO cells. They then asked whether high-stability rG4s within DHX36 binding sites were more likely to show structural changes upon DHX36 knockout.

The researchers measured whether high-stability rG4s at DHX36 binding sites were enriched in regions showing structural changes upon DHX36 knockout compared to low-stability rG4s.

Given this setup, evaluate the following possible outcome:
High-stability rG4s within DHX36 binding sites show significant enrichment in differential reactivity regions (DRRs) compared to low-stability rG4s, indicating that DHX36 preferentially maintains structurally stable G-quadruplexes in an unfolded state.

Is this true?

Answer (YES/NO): NO